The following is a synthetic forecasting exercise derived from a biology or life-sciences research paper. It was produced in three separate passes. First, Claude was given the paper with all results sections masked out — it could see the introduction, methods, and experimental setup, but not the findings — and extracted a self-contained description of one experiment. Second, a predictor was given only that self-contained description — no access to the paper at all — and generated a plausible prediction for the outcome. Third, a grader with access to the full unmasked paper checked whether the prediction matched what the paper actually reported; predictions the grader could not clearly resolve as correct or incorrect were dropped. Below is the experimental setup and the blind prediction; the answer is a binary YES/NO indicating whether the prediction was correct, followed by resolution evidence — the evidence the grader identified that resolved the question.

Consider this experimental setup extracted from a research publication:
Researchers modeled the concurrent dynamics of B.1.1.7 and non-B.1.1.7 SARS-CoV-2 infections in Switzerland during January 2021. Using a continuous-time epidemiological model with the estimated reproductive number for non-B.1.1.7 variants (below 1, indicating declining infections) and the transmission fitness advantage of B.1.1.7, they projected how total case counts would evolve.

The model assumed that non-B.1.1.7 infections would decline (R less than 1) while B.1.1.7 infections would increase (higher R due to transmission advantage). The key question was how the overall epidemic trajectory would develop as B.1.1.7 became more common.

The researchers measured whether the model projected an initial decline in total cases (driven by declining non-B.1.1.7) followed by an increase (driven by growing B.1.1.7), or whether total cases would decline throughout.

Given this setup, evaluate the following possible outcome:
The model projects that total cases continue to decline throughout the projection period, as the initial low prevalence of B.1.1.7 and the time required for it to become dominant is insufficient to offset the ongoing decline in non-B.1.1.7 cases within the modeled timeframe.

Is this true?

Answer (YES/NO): NO